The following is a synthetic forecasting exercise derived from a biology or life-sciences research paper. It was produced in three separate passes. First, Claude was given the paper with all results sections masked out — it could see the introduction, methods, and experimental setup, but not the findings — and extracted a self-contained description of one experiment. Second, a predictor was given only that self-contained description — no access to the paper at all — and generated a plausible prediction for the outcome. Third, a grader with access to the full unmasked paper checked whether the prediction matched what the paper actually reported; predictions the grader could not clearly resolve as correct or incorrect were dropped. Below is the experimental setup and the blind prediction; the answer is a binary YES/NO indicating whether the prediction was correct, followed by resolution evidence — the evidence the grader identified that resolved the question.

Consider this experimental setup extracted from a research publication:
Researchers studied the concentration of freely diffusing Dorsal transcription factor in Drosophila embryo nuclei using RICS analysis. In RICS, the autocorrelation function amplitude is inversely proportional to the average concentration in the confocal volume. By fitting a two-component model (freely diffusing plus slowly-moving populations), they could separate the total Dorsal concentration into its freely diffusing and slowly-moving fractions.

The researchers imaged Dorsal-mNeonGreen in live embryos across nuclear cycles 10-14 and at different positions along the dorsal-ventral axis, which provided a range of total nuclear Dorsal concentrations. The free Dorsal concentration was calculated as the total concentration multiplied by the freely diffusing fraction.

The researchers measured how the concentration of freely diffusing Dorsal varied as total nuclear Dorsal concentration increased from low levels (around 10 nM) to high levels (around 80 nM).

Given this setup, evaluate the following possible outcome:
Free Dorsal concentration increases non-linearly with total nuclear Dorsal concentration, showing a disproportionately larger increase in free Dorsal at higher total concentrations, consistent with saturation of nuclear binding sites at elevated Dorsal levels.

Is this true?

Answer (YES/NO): NO